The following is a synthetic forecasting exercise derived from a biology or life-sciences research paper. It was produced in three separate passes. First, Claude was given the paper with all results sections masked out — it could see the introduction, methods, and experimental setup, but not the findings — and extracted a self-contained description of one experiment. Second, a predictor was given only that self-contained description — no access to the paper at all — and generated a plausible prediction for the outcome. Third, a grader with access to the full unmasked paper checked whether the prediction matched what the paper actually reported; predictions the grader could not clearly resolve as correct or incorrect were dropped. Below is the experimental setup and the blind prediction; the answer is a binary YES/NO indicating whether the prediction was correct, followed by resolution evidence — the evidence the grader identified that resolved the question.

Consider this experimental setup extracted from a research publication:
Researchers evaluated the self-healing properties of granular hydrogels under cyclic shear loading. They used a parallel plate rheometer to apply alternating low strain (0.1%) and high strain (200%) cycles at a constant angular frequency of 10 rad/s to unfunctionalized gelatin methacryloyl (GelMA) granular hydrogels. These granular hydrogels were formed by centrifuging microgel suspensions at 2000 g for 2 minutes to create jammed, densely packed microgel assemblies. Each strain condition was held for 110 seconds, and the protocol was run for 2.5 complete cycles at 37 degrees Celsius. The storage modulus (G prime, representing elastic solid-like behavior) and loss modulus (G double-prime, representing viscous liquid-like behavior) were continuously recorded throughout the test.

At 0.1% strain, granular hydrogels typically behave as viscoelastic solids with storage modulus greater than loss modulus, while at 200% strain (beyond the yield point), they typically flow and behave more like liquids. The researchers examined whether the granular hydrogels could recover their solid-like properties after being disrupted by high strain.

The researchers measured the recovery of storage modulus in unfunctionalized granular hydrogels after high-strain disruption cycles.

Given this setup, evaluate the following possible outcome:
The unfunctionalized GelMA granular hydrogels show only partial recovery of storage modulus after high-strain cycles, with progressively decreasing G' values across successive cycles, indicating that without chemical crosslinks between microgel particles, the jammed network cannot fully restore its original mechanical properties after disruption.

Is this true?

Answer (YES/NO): NO